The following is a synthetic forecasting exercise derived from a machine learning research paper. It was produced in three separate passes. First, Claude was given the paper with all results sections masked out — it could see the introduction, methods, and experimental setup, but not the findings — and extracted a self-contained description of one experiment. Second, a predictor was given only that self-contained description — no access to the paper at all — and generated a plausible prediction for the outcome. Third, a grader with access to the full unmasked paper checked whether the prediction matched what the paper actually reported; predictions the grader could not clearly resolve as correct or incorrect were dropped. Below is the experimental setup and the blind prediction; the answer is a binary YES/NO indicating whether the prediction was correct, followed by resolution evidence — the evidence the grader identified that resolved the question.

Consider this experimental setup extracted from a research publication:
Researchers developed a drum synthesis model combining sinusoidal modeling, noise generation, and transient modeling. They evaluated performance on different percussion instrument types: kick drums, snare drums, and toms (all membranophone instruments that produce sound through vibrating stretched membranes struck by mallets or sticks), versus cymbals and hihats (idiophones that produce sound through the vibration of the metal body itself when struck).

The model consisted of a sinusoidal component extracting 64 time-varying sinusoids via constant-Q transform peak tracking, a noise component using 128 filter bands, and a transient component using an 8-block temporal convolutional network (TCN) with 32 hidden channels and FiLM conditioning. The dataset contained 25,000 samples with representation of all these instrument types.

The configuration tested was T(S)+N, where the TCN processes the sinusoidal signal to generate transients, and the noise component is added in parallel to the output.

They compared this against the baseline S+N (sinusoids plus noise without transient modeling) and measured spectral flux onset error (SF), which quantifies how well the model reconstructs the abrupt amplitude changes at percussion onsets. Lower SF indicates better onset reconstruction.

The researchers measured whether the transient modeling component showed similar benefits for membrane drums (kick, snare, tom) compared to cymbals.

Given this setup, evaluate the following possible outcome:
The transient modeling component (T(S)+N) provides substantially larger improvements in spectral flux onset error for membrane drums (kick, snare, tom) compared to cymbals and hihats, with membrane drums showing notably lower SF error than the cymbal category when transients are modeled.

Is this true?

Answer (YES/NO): NO